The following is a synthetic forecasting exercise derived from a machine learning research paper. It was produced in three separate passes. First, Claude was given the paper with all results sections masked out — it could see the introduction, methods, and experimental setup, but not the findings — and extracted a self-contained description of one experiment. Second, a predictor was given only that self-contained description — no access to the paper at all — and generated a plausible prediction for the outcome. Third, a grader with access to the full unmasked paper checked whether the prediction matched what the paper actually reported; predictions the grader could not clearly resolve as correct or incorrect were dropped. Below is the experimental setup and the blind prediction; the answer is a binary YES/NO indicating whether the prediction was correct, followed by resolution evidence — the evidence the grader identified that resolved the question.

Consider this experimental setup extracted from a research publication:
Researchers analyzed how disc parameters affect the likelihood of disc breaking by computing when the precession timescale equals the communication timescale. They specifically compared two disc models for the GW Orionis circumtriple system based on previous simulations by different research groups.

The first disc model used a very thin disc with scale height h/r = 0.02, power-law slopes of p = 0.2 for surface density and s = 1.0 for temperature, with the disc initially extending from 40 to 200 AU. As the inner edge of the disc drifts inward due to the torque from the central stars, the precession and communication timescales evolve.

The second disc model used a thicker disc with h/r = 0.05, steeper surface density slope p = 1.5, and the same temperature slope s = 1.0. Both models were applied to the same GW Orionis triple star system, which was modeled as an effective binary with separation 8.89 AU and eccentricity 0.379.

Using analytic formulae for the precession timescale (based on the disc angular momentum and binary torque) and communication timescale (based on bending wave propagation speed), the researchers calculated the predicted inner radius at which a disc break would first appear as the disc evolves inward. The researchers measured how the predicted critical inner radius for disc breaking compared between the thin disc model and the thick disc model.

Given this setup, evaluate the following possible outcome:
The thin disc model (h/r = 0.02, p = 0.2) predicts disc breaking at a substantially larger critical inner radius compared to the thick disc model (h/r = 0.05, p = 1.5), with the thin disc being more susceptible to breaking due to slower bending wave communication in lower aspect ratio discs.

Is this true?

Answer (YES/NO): YES